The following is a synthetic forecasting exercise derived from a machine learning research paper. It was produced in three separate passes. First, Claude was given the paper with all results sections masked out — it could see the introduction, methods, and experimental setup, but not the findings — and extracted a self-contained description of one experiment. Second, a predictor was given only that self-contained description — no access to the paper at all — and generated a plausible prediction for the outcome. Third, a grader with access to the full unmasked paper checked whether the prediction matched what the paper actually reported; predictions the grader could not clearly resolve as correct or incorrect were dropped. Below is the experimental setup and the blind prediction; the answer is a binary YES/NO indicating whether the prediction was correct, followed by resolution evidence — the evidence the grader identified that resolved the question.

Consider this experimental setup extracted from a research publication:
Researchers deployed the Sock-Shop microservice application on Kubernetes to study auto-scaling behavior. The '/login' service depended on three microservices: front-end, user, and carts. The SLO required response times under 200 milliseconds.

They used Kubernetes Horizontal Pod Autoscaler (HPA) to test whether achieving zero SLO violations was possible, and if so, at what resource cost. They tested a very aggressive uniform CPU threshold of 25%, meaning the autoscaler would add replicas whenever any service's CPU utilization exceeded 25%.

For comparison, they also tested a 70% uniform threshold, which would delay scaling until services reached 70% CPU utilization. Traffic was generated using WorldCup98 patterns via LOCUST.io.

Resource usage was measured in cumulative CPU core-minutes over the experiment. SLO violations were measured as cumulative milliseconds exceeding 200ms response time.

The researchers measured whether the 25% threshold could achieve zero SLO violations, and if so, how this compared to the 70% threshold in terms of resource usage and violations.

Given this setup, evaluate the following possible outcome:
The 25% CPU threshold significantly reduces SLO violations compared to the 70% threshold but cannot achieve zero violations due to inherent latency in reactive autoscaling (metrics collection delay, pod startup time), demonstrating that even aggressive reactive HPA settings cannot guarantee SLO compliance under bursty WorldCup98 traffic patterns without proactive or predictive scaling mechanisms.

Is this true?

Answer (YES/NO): NO